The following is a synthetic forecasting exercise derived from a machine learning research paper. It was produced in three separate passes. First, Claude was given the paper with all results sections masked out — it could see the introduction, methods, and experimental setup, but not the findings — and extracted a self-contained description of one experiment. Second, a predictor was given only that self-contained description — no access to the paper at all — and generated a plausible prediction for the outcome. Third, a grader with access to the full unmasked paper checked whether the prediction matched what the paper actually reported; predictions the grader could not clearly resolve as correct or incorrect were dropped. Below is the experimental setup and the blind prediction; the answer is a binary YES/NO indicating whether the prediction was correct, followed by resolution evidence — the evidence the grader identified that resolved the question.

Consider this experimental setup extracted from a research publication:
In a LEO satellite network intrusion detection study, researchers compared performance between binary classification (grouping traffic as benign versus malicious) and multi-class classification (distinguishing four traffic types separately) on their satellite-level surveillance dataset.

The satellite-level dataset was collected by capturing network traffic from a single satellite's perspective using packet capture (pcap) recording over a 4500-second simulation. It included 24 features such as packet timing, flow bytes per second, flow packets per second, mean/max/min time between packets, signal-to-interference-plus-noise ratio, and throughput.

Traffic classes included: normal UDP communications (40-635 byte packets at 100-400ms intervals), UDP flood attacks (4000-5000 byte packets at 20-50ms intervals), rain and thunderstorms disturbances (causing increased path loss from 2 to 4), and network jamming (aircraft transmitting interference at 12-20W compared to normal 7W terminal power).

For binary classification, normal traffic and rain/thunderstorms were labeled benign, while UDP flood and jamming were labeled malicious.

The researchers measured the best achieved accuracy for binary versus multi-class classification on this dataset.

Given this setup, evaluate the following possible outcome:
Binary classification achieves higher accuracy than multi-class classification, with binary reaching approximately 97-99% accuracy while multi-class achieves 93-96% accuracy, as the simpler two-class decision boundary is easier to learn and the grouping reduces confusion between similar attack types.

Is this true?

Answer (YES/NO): NO